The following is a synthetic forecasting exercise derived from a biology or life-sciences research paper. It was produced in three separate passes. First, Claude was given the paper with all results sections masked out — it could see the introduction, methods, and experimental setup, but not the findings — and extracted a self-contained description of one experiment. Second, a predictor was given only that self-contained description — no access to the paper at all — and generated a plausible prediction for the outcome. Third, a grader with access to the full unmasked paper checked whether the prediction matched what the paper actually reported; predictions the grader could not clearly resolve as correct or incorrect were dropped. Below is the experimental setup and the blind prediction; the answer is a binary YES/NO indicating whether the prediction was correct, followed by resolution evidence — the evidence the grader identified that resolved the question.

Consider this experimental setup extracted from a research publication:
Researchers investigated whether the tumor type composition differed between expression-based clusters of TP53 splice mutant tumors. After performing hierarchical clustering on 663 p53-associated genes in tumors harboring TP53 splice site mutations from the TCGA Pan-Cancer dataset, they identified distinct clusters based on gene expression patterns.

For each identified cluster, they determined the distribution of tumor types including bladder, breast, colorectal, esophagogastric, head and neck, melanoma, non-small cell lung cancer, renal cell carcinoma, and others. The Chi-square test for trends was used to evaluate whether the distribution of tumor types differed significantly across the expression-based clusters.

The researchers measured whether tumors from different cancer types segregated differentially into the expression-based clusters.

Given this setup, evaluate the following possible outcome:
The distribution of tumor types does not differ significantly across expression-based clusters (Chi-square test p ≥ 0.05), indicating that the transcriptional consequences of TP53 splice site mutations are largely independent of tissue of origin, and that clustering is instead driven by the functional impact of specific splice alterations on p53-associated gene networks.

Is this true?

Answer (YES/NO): YES